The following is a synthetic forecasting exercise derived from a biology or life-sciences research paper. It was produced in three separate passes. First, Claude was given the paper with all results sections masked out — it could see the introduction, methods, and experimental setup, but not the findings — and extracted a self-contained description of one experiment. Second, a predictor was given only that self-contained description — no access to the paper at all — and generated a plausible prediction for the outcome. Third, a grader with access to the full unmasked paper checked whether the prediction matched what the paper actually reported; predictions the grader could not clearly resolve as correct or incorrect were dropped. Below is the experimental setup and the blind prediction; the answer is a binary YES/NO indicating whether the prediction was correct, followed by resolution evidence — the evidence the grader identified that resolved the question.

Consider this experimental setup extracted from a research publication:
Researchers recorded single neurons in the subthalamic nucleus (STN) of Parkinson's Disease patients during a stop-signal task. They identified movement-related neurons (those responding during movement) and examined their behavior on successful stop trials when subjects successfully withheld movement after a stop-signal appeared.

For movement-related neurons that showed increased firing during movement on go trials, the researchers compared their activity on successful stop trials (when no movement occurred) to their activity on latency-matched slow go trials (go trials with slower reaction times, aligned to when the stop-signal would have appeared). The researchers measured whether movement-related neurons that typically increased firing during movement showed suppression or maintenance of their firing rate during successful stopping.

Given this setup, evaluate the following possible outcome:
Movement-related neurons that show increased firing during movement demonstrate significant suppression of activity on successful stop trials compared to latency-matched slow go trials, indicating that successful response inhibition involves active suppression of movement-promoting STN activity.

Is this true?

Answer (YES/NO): YES